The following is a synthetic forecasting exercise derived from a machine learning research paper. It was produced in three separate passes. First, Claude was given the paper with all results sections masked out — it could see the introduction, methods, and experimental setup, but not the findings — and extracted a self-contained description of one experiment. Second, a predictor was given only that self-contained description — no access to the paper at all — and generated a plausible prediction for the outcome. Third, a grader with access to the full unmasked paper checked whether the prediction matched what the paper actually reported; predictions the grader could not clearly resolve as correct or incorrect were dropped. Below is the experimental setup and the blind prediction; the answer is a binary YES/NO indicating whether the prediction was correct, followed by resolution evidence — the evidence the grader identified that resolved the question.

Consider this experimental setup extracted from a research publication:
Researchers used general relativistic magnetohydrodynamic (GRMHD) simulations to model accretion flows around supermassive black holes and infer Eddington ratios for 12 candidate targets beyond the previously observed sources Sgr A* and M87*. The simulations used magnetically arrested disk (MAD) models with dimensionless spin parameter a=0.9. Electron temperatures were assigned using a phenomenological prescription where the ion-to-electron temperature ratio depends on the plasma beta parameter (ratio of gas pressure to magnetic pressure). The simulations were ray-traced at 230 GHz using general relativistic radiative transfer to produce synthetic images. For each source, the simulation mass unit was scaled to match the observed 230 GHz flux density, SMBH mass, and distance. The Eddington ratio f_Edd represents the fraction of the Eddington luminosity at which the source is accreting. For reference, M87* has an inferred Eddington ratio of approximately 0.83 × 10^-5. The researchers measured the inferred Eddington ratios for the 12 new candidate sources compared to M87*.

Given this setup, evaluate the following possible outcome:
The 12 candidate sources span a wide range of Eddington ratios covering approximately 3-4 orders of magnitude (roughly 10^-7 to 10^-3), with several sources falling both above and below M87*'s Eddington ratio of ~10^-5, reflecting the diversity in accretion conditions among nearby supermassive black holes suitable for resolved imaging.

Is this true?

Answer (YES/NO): NO